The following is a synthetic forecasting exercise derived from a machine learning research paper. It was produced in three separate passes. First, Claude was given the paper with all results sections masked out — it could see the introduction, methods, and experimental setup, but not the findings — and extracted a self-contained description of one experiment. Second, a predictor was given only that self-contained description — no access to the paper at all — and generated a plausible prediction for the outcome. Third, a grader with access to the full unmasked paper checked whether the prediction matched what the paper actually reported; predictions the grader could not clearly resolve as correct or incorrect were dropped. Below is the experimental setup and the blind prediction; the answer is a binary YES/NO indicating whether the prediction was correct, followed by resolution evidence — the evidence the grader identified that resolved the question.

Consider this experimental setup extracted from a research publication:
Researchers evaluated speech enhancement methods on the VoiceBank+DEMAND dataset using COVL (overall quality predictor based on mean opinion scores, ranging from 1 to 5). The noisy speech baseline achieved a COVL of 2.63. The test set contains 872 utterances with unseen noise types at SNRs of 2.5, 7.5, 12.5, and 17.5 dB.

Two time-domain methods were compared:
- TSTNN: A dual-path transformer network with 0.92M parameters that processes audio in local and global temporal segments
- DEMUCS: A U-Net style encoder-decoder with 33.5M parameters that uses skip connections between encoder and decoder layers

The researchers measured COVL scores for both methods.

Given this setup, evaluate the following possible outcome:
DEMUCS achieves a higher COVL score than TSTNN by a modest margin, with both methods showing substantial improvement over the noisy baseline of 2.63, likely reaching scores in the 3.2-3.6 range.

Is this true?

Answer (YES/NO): NO